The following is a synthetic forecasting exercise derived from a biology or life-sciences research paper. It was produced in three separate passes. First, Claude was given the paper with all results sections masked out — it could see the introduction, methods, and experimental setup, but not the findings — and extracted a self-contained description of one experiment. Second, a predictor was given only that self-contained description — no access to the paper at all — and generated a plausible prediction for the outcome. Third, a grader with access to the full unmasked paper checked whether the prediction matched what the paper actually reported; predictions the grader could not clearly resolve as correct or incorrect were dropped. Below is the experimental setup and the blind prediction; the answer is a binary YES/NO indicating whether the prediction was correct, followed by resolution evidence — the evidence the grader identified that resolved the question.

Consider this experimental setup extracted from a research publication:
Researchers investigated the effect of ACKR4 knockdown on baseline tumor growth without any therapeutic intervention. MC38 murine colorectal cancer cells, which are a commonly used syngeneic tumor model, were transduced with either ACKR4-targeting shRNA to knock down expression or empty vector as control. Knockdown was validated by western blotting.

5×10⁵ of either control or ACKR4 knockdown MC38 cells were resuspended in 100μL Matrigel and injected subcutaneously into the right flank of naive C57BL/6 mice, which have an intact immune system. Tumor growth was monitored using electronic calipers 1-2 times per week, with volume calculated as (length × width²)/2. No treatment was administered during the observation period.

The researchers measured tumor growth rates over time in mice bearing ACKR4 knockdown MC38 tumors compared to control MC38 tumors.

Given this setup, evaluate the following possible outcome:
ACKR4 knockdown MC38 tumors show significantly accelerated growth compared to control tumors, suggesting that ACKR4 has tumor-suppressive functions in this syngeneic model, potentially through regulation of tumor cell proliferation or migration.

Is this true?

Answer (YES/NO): NO